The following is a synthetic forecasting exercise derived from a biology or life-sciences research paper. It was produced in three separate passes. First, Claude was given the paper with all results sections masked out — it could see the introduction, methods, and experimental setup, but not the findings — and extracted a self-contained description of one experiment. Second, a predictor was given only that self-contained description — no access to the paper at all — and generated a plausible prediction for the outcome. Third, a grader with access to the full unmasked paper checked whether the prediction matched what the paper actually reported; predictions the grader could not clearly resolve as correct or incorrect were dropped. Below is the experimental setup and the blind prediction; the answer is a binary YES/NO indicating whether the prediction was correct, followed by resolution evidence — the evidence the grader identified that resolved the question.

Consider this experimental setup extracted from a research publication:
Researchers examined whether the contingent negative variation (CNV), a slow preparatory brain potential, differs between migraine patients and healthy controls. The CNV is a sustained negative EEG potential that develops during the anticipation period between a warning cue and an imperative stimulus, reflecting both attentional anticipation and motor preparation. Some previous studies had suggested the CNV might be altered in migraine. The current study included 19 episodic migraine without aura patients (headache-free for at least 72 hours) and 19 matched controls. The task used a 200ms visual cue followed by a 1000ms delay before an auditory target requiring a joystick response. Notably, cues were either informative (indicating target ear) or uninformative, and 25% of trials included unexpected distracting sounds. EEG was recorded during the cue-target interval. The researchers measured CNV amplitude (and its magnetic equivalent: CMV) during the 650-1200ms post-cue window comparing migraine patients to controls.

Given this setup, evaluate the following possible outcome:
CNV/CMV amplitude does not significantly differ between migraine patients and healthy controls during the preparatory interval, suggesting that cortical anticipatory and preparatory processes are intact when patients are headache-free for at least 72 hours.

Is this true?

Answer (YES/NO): YES